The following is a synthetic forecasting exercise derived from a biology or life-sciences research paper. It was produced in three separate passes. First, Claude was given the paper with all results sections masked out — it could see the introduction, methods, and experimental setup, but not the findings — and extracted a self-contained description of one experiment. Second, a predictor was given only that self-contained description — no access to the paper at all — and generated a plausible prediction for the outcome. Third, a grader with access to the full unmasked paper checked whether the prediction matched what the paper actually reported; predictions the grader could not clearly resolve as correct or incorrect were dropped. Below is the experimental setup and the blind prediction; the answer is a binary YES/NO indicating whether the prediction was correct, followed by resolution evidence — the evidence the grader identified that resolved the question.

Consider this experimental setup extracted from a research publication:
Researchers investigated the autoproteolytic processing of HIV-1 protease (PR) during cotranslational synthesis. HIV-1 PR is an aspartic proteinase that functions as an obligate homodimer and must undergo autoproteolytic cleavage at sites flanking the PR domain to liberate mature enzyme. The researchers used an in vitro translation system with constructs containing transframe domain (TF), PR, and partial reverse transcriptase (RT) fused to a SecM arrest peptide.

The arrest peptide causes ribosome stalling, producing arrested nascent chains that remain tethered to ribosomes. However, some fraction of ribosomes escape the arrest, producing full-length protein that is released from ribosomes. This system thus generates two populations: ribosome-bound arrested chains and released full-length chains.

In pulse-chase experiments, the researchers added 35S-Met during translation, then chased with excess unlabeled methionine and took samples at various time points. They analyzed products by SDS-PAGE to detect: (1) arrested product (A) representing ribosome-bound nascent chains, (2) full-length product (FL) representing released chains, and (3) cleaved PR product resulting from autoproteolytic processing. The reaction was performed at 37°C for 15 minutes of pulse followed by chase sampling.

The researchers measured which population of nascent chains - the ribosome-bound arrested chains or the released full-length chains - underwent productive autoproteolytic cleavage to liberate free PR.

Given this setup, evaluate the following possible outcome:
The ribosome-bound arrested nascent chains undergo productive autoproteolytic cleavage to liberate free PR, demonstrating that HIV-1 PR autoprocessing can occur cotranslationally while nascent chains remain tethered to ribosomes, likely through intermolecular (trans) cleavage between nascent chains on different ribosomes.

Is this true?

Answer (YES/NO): YES